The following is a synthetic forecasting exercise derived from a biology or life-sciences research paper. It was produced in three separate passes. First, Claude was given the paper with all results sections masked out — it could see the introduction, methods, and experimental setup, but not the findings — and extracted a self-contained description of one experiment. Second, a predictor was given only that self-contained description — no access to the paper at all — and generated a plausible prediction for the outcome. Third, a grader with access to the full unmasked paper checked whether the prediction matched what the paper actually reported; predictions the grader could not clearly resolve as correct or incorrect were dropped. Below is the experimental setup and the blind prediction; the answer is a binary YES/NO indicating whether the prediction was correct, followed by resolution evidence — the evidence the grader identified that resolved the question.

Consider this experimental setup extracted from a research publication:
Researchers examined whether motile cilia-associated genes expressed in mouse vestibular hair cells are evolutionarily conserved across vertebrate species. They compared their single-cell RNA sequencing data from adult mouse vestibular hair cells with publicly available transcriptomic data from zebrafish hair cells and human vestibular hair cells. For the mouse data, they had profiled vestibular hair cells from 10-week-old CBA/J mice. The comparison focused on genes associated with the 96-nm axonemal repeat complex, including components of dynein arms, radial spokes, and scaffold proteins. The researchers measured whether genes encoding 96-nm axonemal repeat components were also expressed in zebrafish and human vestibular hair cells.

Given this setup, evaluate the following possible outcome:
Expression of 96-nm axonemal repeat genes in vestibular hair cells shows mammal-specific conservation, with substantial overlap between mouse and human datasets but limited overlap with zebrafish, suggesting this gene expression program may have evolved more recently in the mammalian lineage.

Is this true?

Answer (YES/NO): NO